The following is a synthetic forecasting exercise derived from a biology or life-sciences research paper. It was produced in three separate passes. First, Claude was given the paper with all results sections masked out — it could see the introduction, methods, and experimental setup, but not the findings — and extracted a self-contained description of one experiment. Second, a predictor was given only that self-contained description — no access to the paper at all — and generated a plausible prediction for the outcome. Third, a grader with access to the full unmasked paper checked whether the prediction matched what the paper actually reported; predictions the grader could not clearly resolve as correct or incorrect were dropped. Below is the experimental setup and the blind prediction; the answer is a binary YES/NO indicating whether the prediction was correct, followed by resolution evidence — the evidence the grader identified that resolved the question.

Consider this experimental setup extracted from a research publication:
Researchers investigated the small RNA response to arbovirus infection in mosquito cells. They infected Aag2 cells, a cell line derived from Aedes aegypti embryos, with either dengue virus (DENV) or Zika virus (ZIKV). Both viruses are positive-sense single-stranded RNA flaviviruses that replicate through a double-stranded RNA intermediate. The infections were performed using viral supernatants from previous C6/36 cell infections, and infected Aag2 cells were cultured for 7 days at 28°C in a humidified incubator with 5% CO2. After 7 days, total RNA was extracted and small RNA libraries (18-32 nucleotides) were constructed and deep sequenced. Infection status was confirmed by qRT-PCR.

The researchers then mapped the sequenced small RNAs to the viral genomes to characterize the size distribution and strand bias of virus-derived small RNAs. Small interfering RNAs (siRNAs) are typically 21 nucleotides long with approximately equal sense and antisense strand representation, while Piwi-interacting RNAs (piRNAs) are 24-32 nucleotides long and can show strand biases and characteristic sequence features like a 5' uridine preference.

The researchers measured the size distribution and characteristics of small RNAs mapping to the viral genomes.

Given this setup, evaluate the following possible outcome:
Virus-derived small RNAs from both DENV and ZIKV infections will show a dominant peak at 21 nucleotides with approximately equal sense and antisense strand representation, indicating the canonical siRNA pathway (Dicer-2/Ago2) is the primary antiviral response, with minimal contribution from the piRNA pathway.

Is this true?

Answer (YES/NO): NO